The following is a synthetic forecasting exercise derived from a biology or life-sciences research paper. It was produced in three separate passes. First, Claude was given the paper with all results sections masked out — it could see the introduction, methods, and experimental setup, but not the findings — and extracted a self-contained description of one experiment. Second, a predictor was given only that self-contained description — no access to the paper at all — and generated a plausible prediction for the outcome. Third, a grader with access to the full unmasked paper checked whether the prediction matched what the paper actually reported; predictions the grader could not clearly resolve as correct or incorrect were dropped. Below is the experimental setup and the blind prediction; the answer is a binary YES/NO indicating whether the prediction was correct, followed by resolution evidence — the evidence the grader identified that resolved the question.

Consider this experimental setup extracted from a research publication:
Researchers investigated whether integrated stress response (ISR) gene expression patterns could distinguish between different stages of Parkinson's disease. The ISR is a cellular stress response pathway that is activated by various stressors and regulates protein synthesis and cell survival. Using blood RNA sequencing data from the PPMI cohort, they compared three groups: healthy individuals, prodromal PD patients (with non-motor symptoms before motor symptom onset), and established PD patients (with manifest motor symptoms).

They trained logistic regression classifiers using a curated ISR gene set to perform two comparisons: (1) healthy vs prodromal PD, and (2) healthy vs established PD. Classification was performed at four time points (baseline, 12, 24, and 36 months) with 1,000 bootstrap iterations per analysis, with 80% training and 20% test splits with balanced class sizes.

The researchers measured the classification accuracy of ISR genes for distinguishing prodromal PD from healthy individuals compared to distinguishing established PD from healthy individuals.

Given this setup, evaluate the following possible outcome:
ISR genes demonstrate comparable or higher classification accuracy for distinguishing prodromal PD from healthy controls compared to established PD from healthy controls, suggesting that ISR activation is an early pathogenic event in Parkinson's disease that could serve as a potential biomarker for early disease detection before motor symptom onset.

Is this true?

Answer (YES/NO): YES